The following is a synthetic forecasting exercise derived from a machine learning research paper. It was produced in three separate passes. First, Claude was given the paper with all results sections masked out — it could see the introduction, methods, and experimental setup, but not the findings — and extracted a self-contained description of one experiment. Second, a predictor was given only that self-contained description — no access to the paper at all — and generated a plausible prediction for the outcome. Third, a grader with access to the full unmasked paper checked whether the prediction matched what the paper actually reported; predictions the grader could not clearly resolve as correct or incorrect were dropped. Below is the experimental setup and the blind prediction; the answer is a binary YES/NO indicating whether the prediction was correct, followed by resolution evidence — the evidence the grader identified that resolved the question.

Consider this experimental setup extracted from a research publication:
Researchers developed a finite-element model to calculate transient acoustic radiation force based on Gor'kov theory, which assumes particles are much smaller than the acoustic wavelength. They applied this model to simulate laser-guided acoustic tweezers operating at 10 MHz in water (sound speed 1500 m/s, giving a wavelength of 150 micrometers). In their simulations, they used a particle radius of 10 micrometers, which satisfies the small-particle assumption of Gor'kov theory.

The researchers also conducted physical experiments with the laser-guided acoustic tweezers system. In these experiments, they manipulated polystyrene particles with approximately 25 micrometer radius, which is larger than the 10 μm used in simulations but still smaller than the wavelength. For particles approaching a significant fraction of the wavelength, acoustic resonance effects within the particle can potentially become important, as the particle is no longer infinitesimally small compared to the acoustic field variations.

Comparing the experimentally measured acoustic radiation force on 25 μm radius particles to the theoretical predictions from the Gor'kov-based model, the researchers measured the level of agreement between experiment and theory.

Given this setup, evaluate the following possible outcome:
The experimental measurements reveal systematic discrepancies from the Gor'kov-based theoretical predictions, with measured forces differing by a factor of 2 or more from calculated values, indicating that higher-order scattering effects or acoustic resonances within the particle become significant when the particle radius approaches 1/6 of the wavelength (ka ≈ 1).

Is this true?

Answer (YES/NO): YES